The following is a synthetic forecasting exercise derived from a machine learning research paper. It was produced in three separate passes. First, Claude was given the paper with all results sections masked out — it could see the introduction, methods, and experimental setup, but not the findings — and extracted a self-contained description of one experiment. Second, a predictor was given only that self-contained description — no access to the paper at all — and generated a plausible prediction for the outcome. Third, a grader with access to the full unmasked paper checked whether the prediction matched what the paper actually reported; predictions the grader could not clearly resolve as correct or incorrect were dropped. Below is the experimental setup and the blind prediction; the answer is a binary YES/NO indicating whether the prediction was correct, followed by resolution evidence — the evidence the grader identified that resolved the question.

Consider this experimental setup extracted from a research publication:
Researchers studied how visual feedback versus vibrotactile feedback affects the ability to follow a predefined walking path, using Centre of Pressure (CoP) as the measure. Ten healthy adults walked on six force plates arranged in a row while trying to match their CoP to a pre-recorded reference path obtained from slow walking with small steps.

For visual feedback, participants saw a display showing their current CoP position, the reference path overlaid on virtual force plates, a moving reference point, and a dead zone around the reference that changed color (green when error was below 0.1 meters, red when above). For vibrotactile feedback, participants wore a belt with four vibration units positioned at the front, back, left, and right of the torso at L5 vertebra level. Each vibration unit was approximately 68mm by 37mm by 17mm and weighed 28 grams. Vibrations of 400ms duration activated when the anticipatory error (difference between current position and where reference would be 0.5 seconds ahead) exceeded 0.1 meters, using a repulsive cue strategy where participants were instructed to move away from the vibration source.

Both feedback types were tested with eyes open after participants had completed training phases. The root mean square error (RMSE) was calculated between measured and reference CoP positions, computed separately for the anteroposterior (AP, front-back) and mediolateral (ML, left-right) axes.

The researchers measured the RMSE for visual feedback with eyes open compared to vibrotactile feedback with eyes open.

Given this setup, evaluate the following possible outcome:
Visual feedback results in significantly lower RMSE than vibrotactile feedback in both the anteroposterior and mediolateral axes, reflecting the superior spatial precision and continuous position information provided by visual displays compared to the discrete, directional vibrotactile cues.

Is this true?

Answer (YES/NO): YES